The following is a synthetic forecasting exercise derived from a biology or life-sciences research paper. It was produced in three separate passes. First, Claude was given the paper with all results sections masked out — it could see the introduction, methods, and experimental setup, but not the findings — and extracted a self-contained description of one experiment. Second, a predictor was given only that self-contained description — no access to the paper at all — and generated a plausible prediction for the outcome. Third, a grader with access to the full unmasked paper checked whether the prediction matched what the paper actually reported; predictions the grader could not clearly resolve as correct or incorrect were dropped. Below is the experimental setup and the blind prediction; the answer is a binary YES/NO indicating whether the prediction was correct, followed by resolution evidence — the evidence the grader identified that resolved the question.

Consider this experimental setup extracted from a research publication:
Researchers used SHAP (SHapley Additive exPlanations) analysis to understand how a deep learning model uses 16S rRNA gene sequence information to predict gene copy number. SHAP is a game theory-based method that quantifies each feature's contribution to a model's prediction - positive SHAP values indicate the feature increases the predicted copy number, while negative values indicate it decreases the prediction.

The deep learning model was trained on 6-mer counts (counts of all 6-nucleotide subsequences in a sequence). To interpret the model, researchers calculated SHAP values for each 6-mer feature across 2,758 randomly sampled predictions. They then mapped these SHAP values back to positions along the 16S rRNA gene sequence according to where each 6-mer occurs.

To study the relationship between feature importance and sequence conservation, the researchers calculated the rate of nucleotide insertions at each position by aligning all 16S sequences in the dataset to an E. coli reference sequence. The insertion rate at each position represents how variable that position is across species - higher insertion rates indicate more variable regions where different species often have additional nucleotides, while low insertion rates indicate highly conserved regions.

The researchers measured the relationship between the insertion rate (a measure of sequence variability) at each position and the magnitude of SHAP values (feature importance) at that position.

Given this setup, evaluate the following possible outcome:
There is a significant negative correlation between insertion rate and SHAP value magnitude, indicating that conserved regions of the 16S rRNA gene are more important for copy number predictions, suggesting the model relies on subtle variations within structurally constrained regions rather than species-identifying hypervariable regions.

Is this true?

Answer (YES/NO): NO